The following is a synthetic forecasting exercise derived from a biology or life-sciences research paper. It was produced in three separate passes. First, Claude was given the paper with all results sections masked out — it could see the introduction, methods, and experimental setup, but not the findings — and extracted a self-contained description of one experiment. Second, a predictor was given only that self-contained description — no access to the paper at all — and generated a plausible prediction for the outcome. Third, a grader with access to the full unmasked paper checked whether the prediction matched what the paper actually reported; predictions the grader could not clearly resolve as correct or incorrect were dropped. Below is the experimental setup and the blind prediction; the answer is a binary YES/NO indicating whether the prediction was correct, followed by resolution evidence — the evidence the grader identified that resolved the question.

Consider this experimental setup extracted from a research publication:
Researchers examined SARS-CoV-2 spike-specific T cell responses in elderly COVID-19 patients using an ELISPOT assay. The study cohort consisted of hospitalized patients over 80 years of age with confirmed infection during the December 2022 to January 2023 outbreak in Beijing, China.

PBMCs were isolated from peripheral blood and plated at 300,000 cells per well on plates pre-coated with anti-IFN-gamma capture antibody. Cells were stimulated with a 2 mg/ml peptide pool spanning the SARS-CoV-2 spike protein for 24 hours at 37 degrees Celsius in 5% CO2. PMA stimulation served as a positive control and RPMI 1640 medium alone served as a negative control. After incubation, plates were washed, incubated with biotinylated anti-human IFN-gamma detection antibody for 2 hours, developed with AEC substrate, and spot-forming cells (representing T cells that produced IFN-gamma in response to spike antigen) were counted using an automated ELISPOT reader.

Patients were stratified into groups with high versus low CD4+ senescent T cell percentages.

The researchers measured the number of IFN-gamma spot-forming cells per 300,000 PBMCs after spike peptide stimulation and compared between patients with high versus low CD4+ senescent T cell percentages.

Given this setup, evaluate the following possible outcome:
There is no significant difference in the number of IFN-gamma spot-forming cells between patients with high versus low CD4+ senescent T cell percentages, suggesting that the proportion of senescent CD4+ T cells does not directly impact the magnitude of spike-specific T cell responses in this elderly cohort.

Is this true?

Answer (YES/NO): YES